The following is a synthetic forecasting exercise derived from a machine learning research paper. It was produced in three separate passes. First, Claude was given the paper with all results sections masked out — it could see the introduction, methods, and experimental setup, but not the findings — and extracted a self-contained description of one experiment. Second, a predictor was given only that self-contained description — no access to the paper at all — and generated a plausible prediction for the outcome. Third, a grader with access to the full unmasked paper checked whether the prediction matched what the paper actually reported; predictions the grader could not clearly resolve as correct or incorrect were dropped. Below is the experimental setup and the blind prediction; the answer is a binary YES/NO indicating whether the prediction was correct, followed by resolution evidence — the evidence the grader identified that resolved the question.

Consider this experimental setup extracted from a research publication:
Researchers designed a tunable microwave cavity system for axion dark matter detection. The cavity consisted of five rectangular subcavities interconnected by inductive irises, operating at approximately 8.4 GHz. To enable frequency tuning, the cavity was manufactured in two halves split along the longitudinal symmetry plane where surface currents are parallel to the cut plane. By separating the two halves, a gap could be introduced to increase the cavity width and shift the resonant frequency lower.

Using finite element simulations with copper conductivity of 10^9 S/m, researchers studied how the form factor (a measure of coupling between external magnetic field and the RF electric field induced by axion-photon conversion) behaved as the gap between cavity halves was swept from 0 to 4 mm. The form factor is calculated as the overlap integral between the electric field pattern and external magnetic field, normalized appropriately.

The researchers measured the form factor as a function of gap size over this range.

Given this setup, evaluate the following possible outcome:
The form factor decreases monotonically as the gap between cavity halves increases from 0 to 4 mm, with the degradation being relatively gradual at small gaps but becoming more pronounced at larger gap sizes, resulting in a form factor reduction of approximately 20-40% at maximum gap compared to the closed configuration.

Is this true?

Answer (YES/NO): NO